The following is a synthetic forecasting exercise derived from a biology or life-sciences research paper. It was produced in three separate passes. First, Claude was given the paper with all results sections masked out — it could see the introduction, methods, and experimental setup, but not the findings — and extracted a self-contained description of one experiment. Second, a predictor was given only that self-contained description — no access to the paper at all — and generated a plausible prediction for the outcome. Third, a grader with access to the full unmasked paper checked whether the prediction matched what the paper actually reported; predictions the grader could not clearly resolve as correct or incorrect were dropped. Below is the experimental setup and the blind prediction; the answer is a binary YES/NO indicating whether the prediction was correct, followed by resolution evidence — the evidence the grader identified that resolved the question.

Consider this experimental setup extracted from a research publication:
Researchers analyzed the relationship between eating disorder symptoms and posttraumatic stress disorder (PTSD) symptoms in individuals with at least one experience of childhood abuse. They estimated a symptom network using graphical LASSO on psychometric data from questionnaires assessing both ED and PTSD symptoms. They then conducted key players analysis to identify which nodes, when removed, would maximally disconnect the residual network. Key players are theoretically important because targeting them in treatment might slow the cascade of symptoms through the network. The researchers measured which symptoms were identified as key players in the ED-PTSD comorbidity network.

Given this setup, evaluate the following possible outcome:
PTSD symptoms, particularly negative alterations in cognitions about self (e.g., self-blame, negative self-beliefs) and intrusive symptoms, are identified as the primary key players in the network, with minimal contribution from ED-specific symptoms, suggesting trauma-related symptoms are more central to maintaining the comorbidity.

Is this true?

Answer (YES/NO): NO